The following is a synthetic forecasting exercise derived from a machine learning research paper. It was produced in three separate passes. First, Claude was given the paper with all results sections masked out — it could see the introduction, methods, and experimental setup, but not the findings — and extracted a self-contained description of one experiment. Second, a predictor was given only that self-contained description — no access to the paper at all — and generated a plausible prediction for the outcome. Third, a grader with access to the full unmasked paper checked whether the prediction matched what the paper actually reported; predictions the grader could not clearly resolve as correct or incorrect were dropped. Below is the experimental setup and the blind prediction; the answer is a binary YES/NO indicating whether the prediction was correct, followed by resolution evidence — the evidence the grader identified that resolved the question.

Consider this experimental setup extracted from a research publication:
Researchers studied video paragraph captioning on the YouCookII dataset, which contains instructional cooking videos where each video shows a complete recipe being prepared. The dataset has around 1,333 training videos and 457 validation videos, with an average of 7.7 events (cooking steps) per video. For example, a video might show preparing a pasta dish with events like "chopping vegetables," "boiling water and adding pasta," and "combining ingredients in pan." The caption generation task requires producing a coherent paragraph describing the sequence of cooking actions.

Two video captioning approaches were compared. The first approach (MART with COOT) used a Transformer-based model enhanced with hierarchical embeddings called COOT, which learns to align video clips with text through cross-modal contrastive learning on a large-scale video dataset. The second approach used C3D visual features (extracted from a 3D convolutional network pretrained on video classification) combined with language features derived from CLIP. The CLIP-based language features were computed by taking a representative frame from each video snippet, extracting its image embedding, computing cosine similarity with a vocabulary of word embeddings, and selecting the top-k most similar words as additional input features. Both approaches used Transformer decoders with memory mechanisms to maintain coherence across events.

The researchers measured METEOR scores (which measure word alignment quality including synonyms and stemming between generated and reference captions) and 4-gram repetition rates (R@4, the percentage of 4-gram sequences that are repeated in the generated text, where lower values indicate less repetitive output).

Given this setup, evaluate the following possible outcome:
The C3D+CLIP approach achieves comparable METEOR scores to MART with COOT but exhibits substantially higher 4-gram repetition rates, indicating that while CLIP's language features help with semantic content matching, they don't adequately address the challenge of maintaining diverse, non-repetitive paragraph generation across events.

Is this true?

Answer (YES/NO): NO